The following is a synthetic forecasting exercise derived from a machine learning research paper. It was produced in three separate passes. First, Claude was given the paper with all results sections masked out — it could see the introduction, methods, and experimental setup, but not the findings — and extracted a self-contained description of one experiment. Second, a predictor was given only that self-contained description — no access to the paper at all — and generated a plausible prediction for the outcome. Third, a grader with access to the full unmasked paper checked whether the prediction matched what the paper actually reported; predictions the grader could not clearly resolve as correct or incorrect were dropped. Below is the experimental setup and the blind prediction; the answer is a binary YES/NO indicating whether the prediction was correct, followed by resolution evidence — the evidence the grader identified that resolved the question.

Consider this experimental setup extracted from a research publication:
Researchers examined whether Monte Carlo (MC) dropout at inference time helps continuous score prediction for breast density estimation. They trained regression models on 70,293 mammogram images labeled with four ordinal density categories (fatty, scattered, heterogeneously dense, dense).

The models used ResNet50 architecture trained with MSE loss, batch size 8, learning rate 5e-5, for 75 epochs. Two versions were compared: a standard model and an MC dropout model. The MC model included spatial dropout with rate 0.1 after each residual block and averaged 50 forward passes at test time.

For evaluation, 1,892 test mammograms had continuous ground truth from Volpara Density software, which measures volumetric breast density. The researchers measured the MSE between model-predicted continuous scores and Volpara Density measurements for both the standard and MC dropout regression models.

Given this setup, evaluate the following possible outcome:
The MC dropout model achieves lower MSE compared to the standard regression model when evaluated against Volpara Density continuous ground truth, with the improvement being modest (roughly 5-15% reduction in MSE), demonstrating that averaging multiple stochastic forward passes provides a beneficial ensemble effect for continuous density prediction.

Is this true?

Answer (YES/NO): NO